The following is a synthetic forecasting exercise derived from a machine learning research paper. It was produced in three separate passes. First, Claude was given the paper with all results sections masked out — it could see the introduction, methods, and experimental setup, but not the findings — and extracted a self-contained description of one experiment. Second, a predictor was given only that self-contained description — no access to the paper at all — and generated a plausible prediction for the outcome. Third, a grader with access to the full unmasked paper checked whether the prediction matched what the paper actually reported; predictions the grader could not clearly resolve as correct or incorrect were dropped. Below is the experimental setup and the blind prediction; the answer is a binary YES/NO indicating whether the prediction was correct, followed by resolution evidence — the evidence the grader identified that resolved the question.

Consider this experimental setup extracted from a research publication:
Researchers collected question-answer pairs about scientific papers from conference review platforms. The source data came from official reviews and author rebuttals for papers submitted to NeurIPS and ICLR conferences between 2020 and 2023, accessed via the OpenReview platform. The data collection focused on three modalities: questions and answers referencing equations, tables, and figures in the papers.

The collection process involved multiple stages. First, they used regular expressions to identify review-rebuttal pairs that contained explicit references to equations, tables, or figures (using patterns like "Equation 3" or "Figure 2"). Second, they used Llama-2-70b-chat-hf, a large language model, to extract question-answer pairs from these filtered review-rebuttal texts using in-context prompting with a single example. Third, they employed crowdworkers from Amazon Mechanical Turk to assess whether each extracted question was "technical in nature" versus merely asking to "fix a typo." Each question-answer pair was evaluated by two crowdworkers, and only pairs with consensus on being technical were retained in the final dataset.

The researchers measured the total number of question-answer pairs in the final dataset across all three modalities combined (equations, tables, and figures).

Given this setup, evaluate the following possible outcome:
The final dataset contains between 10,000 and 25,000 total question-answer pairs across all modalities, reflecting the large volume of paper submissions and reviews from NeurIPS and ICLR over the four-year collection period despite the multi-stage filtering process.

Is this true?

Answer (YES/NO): NO